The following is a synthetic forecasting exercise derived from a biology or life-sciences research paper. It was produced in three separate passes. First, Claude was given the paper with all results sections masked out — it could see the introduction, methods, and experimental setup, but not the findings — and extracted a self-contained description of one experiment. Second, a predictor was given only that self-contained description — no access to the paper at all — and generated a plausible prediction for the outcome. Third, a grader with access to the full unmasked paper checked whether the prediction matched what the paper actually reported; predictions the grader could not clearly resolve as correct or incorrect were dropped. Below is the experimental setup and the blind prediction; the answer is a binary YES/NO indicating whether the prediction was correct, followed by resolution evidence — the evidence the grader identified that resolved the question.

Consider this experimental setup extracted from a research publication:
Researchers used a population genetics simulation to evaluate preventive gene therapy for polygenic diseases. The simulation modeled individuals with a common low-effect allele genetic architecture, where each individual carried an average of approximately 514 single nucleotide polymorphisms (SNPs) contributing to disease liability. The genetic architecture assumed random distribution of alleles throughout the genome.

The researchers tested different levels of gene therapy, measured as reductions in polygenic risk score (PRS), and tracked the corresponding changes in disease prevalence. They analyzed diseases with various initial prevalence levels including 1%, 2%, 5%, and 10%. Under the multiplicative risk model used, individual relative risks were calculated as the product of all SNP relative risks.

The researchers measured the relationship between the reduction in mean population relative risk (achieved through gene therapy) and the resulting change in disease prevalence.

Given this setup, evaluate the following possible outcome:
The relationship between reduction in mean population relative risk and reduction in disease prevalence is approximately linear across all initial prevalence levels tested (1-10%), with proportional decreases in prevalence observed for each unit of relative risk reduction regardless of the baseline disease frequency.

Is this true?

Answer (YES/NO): YES